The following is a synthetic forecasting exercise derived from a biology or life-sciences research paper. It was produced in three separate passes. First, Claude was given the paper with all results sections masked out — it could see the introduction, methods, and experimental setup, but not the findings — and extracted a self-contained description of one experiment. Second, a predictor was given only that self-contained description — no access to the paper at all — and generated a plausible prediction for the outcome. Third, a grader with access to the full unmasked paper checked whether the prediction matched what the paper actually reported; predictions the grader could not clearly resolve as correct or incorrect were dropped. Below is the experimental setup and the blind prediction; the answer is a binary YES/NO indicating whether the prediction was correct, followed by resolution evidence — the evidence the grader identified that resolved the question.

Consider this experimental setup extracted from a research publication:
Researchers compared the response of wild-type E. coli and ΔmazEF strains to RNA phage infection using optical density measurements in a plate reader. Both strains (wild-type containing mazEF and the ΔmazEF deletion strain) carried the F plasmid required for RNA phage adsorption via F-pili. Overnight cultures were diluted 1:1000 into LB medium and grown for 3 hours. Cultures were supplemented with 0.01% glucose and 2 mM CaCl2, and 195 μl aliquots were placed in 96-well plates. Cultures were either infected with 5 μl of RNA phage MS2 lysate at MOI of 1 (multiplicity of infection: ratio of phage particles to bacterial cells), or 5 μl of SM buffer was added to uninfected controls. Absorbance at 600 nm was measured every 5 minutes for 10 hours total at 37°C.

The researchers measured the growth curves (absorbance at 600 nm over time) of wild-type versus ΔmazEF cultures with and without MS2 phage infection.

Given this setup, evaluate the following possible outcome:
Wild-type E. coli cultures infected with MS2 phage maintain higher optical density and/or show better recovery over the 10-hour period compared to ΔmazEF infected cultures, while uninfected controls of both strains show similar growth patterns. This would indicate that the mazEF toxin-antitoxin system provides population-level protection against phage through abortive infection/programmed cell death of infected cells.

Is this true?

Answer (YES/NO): NO